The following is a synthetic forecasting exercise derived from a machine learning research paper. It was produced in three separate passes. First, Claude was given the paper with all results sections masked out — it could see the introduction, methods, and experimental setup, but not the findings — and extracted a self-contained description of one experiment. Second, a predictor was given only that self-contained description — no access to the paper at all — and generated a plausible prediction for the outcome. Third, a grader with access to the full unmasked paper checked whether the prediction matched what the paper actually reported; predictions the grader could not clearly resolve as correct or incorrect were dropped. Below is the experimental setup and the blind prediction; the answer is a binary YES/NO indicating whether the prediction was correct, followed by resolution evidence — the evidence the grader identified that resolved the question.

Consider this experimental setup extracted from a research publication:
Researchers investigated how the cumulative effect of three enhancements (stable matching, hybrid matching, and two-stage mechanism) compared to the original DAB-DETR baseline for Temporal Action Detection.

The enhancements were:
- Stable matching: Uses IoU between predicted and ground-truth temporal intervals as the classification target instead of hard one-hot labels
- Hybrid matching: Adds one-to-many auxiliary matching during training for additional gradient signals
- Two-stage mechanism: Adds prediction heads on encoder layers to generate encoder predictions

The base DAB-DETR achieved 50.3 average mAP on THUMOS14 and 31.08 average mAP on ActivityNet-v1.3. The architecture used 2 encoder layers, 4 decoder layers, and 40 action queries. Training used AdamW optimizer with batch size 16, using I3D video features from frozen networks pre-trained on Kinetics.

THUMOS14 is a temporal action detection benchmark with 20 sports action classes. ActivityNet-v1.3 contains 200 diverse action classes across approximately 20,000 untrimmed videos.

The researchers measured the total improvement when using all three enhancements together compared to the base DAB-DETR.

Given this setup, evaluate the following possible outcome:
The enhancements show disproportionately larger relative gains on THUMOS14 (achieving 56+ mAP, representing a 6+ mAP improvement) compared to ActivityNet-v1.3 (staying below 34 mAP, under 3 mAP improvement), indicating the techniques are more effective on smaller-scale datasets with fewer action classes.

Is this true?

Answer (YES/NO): NO